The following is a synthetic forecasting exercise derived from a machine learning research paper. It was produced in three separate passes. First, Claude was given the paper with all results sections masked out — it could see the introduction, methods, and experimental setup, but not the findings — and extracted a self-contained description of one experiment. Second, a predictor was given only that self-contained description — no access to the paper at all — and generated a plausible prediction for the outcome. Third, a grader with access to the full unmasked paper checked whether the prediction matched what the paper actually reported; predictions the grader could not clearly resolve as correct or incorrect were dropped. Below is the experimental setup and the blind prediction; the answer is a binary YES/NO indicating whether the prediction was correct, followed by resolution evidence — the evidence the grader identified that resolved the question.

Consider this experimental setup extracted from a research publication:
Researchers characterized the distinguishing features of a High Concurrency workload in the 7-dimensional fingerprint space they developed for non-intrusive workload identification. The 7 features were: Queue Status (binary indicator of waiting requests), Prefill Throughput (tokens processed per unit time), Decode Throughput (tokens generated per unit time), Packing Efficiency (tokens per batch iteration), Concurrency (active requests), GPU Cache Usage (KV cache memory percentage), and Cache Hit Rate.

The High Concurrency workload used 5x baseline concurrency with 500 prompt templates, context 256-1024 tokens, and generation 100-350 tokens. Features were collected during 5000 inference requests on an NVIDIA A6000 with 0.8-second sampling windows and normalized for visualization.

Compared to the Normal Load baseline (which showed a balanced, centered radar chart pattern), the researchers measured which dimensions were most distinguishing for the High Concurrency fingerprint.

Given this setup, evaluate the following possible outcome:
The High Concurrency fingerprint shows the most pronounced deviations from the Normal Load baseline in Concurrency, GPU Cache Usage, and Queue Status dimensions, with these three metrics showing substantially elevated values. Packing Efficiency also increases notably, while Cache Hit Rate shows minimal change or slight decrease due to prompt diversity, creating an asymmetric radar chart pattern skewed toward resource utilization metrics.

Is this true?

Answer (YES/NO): NO